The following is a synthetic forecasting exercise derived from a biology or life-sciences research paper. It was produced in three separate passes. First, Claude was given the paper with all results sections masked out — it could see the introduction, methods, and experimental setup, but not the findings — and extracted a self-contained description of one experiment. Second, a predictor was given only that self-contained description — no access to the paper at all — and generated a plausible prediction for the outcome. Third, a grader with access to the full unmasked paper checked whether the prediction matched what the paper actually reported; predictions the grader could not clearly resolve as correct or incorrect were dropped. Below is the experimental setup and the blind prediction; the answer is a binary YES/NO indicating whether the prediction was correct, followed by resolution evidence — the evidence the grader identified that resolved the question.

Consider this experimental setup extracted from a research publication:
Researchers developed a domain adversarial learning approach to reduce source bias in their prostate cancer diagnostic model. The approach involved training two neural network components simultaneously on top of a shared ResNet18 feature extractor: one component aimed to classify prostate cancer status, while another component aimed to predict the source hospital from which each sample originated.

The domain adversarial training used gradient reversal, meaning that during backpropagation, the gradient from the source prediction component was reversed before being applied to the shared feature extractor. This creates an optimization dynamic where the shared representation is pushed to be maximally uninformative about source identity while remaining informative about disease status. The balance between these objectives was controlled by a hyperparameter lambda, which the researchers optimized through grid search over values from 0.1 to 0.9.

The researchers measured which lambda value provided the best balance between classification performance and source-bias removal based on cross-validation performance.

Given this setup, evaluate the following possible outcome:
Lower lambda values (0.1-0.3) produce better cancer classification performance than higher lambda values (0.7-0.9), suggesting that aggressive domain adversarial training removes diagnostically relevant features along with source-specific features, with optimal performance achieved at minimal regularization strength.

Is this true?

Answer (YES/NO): NO